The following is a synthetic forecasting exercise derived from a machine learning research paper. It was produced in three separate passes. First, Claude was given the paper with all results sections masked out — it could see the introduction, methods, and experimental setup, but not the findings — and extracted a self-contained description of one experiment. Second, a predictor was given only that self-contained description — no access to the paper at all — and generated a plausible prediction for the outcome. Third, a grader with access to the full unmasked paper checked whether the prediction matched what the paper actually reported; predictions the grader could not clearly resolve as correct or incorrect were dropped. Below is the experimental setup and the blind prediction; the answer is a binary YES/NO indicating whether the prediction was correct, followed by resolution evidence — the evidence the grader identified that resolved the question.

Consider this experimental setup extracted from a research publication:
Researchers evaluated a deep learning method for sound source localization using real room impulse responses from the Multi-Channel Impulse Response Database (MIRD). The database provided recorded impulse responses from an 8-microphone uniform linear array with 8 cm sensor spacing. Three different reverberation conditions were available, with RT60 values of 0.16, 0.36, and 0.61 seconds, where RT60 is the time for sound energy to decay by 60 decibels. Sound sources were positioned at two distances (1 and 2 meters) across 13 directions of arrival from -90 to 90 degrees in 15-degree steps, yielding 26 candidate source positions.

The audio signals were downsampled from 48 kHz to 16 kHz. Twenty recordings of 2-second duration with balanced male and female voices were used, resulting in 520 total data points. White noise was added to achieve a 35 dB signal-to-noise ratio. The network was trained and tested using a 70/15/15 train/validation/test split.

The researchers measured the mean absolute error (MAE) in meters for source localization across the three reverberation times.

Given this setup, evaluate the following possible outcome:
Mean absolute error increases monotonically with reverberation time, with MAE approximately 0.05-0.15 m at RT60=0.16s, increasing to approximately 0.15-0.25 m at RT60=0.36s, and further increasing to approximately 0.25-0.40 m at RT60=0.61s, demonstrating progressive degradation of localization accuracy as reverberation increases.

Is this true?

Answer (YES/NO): NO